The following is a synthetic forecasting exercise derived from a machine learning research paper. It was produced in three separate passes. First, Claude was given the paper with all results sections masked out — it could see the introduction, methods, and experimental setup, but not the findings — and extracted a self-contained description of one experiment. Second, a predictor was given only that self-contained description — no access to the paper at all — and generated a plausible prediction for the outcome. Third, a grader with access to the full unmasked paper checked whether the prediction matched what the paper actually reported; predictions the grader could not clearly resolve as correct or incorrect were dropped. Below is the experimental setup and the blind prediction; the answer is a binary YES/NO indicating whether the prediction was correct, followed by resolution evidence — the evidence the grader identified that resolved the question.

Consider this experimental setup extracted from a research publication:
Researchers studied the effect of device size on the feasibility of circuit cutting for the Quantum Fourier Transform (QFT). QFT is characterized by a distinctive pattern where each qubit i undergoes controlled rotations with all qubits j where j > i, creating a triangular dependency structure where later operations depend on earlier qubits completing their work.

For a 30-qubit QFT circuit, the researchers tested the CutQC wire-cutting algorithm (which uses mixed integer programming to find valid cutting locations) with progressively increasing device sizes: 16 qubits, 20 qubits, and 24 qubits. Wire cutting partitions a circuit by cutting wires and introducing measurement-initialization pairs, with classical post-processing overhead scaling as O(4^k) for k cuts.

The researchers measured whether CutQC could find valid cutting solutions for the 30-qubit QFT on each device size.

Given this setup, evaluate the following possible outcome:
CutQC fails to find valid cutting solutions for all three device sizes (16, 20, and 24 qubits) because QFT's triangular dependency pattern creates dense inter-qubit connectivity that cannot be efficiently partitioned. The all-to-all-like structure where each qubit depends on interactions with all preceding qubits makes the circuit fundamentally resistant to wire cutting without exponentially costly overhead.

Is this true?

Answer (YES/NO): NO